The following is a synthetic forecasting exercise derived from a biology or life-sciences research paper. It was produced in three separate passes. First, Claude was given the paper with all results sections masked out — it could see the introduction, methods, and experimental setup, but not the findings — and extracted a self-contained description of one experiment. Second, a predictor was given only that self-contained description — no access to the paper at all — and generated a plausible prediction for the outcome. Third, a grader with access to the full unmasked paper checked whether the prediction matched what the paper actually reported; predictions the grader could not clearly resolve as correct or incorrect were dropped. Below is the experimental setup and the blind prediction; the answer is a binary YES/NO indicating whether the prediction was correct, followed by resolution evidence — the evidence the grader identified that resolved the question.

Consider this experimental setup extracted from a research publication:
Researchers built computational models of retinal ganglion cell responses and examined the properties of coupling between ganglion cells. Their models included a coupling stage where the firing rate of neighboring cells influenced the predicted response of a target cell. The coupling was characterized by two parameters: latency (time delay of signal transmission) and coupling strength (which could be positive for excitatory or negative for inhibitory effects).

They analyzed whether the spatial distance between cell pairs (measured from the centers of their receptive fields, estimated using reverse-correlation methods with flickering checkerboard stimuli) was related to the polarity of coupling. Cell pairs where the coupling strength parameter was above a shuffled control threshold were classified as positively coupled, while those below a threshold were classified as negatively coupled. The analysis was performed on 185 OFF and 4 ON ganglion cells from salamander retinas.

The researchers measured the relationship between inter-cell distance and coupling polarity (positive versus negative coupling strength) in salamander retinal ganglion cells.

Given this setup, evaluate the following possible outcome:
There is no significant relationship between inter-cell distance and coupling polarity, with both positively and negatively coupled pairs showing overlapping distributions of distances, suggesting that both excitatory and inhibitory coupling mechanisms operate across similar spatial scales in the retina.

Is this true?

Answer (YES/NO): NO